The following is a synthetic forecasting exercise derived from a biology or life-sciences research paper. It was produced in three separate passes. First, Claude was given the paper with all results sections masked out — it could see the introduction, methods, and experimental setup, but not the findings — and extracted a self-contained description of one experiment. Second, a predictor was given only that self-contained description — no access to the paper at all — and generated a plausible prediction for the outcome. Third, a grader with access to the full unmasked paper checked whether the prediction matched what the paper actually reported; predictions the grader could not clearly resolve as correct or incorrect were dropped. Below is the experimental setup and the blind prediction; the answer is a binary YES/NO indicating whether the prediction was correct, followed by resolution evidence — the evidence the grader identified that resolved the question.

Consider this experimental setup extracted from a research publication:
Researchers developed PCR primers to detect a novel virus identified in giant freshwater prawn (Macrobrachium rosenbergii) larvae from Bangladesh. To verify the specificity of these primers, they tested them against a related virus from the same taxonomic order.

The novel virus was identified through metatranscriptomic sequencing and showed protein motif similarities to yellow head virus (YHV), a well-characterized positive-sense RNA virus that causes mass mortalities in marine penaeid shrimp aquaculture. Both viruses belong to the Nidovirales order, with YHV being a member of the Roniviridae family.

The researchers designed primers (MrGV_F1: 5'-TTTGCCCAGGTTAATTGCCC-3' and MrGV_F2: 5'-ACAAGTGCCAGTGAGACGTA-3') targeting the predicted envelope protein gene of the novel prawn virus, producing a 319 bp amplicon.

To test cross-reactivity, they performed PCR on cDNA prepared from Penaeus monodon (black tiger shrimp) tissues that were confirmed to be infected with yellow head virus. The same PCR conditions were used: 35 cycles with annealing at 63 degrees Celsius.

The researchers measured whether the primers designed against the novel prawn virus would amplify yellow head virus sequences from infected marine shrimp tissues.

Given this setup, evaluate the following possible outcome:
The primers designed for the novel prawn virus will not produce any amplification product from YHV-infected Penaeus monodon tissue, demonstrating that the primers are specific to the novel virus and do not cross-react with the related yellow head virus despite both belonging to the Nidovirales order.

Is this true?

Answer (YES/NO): YES